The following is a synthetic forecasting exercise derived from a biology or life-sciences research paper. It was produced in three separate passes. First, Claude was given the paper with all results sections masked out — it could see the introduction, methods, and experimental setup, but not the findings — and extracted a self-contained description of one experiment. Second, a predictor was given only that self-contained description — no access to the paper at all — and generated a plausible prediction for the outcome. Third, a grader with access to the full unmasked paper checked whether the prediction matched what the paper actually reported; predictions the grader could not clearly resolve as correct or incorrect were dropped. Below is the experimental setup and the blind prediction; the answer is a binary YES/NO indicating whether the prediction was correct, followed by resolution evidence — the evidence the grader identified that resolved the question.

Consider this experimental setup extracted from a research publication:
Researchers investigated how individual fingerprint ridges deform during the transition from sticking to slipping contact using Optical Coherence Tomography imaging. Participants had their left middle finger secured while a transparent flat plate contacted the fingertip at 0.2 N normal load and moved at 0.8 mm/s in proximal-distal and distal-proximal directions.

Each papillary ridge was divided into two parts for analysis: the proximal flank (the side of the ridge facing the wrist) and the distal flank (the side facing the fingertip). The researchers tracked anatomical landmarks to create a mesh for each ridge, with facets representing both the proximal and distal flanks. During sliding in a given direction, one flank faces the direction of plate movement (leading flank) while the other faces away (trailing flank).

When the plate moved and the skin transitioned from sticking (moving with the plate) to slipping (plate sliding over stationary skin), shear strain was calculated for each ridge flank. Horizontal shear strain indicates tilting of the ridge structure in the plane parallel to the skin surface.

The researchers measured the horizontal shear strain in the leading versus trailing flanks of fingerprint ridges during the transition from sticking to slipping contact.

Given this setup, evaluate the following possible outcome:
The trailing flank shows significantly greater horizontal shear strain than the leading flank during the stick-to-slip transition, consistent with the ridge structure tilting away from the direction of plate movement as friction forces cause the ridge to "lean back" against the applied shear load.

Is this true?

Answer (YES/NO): NO